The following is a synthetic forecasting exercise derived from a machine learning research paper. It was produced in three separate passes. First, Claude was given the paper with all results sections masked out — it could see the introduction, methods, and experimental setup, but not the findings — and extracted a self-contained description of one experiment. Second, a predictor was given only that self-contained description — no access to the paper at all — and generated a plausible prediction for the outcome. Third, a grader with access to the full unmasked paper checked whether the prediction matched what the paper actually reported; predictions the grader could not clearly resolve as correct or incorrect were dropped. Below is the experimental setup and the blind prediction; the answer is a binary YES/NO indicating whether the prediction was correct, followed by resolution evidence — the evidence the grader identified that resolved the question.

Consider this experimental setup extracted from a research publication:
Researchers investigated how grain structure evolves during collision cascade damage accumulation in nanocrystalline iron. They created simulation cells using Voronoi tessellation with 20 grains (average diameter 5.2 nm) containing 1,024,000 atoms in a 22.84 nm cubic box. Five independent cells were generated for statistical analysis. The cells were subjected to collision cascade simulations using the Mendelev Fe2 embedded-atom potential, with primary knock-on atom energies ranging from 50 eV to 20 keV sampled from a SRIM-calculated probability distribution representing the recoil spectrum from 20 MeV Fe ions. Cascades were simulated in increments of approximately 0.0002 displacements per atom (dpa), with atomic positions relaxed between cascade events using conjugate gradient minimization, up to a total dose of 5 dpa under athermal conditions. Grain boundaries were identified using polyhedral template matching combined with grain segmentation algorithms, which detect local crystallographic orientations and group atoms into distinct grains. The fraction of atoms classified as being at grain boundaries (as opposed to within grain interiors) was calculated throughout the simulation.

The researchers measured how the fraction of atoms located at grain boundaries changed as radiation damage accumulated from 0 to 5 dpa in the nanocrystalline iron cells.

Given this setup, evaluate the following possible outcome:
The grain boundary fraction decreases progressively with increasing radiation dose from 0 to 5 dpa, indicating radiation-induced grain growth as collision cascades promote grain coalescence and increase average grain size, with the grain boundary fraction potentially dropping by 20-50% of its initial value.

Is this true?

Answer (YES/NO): NO